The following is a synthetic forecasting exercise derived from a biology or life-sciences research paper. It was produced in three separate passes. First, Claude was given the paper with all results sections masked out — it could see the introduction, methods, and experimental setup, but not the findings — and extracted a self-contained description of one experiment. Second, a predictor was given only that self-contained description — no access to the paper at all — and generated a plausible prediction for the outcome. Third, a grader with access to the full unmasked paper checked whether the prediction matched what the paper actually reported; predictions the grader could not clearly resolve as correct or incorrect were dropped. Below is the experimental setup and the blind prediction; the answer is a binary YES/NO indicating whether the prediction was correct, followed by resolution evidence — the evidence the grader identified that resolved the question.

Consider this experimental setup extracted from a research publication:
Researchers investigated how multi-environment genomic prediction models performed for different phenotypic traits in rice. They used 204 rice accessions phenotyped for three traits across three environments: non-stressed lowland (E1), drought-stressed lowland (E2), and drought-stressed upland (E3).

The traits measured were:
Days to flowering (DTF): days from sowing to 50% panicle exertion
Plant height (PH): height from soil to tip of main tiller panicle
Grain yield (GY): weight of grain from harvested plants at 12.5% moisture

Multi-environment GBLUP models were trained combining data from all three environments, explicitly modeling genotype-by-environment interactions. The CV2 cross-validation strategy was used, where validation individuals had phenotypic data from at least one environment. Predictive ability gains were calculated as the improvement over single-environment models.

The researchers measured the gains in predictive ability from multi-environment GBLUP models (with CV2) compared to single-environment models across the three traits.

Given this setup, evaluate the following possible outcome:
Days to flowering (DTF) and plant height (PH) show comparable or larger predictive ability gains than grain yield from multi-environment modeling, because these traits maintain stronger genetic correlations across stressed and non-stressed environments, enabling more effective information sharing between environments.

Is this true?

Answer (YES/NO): YES